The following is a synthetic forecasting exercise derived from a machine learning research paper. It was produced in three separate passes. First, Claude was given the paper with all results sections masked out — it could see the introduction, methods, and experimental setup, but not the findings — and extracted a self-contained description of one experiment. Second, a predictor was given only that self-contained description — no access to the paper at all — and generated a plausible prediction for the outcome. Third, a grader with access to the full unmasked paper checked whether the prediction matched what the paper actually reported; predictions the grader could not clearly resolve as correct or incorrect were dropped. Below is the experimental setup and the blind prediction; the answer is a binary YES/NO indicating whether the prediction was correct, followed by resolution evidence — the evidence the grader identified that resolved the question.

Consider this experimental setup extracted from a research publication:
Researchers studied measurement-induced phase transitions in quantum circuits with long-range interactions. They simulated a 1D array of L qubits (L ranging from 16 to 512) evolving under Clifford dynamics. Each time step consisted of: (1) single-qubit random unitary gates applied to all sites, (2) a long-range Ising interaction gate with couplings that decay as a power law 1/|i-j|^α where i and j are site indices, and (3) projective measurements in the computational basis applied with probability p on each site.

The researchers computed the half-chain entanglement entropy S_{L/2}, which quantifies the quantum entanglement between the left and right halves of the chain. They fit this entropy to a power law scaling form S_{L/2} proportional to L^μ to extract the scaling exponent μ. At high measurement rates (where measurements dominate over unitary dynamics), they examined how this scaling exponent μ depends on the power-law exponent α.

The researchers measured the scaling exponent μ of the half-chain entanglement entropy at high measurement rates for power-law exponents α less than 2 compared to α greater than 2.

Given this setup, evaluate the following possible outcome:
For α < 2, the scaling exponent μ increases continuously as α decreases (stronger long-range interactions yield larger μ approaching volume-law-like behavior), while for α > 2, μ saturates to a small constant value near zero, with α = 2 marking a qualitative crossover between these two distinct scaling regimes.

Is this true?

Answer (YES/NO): YES